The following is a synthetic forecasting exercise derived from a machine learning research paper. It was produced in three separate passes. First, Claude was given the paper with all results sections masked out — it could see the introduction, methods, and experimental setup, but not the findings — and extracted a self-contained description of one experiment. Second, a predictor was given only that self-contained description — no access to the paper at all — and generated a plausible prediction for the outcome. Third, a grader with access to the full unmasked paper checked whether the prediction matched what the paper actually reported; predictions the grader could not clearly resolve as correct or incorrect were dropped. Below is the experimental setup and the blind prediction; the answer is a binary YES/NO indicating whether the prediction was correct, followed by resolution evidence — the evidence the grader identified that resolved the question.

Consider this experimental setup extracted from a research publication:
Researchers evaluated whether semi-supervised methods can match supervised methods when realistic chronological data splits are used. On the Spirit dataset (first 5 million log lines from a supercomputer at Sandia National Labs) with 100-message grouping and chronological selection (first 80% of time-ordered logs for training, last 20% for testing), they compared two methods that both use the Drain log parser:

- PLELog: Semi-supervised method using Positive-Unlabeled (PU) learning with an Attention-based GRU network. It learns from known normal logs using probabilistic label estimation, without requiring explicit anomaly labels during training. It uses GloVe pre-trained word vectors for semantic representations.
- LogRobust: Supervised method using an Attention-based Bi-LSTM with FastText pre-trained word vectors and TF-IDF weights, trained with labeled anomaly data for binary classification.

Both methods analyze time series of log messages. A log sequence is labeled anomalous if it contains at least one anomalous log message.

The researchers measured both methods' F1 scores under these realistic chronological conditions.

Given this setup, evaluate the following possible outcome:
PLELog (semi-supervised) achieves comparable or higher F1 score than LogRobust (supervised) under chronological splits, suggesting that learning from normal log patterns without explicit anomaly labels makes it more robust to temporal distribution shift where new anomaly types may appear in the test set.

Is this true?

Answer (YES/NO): NO